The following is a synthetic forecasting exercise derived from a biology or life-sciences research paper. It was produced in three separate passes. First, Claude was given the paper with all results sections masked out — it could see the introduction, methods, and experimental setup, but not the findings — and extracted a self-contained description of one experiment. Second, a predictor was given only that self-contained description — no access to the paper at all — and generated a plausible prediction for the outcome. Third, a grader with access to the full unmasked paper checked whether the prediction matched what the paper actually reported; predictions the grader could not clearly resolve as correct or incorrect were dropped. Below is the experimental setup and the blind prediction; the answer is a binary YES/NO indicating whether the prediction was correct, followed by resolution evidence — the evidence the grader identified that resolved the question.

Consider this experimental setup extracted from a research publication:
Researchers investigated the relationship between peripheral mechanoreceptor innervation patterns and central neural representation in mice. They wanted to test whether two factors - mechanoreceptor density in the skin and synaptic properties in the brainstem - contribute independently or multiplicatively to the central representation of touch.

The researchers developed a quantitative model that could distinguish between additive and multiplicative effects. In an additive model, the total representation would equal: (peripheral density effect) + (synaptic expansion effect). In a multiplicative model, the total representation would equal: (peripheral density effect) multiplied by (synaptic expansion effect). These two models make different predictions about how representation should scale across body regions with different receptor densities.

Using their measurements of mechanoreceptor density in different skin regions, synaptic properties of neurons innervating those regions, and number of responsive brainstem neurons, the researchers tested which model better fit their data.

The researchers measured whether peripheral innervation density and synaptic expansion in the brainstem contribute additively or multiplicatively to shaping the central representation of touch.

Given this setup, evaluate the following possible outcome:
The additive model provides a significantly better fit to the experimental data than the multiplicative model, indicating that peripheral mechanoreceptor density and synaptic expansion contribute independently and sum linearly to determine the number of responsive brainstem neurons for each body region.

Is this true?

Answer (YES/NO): NO